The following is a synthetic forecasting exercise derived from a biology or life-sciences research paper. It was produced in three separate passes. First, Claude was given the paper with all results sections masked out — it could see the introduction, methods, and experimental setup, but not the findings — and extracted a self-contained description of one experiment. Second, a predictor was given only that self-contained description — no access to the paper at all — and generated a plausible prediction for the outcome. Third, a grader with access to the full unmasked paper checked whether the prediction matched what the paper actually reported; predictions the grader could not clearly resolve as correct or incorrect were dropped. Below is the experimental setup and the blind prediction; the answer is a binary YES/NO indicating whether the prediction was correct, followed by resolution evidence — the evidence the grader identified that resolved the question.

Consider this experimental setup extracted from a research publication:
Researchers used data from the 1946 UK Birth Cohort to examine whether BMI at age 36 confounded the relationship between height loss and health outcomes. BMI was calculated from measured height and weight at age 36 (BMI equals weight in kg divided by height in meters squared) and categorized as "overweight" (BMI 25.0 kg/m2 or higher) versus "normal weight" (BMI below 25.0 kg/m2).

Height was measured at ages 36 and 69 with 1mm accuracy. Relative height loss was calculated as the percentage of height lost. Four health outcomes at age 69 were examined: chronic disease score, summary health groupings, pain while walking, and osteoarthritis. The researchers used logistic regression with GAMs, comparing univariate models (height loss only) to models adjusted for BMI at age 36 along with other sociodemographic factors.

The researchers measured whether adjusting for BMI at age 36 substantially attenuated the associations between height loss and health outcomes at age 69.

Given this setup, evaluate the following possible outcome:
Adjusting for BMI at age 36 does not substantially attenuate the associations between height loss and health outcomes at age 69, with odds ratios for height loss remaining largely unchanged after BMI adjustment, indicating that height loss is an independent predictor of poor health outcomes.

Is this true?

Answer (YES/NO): YES